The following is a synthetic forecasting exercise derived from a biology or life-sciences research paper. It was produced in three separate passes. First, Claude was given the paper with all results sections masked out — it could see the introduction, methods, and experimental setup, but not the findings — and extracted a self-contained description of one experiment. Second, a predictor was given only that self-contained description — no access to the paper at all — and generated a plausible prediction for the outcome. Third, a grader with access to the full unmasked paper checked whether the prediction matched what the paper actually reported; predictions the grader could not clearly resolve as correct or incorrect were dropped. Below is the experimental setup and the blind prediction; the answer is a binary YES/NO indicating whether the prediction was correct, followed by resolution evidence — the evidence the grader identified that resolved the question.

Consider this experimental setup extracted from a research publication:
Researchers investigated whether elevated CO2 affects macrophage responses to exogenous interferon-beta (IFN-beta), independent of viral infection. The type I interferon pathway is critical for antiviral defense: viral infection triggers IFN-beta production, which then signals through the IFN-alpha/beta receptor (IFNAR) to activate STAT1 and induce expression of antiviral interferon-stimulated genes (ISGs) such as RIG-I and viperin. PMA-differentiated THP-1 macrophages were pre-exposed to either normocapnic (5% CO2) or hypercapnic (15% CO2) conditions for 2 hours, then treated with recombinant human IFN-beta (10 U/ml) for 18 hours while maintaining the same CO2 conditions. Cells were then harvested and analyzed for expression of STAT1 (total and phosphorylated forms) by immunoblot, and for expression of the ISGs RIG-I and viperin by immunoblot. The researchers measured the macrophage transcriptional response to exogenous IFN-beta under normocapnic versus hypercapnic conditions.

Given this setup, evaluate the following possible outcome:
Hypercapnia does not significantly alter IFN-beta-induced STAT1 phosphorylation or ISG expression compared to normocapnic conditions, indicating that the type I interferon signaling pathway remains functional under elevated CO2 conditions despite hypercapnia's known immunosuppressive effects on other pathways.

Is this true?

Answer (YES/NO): NO